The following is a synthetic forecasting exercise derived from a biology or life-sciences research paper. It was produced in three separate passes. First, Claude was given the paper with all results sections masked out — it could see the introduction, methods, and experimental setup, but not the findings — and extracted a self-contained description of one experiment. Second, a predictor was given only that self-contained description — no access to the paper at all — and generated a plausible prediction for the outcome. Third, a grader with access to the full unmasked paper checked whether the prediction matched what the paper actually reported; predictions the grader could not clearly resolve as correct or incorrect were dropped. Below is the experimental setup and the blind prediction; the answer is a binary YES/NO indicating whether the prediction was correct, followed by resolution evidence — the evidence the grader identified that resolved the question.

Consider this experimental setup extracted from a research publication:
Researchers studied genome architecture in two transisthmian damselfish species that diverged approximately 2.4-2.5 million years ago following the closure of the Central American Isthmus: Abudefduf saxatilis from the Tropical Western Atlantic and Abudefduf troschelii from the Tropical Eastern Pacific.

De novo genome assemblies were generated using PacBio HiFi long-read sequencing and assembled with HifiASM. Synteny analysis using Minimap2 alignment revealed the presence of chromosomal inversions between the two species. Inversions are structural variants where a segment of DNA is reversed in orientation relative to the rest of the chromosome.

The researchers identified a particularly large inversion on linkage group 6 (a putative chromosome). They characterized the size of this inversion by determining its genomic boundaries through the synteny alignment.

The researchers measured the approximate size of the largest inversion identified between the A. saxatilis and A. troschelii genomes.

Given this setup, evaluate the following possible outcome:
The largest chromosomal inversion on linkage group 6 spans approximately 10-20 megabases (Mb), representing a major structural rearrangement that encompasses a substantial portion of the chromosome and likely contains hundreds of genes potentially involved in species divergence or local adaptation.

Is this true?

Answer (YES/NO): NO